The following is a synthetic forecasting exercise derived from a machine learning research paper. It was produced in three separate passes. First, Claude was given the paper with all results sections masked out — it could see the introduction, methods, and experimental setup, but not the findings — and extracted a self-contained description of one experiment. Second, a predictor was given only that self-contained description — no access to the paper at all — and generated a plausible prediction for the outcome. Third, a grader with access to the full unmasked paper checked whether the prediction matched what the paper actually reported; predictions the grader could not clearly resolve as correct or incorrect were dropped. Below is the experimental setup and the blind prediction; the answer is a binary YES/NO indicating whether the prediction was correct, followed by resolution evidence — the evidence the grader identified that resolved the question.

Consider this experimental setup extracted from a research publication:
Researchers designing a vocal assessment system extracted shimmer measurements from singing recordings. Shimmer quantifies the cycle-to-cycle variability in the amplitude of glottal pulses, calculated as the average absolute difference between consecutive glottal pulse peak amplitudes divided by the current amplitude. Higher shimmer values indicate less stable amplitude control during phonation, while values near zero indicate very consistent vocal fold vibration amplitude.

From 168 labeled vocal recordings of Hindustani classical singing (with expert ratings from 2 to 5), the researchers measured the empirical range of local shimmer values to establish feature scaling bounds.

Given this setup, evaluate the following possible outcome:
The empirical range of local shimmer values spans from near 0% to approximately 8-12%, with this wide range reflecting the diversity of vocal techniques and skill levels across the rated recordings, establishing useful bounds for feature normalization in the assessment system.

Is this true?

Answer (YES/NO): NO